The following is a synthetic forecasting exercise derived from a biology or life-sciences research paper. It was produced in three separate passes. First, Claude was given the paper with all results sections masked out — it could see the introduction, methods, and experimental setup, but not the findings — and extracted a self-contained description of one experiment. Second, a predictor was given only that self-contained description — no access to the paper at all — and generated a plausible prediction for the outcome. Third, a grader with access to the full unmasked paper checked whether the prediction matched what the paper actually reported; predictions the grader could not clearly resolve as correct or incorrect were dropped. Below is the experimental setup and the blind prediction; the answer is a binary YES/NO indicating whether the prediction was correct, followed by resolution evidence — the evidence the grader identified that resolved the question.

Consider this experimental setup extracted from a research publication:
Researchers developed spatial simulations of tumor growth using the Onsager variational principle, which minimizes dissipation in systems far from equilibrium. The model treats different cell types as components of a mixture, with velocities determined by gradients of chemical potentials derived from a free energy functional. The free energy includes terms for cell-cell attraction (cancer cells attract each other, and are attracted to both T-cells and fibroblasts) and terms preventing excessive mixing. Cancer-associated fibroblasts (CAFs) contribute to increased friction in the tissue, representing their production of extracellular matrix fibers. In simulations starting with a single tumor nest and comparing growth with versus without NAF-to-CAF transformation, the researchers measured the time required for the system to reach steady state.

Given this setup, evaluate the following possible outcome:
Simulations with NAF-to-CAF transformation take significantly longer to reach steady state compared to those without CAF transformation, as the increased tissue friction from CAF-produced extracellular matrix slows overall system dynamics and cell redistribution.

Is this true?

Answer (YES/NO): NO